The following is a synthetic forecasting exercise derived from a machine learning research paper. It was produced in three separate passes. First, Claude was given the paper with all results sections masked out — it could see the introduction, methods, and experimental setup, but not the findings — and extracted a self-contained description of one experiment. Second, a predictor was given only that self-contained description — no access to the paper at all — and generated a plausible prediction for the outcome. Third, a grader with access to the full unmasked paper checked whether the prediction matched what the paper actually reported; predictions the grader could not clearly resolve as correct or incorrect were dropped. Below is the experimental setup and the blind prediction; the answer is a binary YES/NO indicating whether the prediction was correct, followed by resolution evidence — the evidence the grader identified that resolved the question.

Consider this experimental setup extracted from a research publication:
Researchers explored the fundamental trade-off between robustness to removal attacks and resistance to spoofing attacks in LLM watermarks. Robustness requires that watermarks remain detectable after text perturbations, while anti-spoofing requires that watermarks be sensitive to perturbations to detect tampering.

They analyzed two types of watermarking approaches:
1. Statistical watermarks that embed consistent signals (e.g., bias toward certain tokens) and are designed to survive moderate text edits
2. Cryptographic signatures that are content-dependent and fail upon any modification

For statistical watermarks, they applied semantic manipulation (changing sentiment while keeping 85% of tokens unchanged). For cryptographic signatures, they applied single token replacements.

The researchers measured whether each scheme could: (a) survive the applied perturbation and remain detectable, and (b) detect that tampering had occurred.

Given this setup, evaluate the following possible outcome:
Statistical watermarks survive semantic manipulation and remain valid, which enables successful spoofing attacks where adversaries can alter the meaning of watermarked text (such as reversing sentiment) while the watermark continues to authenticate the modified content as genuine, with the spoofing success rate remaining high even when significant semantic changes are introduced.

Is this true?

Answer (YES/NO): YES